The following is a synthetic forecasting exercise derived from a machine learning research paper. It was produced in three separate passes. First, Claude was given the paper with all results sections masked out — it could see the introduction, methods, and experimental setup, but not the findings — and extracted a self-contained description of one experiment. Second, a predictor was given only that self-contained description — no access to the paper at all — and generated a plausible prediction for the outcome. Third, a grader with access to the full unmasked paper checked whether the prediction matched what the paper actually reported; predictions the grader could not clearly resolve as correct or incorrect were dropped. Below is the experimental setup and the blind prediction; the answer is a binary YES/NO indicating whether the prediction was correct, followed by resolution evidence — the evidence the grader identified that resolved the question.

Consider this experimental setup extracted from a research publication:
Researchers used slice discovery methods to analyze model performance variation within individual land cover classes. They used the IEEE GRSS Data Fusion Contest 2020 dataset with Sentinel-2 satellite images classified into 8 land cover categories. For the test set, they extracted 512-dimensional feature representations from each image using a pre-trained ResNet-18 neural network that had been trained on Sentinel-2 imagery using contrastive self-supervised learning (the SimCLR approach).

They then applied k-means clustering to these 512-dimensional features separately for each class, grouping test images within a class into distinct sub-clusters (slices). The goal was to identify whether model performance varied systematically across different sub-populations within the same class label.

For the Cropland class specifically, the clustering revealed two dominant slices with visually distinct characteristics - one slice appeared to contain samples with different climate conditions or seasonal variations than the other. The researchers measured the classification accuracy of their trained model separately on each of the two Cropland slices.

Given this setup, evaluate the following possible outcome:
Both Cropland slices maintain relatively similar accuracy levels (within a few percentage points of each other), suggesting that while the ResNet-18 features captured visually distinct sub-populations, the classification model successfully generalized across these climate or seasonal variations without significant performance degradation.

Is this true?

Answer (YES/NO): NO